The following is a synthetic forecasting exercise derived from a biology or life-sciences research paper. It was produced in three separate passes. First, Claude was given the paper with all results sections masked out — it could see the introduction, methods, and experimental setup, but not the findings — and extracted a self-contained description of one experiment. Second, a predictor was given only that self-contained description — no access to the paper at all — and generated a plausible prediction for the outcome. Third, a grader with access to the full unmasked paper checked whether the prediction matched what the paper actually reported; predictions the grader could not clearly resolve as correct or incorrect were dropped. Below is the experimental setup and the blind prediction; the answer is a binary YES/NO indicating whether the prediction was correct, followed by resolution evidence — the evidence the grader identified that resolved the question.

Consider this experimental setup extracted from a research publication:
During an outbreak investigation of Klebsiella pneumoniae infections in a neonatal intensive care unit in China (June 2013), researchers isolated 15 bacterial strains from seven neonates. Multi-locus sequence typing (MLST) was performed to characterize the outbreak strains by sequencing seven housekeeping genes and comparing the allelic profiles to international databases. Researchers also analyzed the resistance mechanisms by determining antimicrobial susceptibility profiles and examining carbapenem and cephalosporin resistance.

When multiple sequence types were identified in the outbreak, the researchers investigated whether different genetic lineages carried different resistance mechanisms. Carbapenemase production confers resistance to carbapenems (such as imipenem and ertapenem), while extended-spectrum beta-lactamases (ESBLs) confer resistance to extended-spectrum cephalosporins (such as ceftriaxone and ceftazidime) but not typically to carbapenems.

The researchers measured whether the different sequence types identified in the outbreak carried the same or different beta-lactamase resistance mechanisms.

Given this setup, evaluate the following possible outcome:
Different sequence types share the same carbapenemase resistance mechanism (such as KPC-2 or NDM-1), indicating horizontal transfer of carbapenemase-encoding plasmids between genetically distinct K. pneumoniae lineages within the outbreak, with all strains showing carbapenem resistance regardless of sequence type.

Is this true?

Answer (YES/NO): NO